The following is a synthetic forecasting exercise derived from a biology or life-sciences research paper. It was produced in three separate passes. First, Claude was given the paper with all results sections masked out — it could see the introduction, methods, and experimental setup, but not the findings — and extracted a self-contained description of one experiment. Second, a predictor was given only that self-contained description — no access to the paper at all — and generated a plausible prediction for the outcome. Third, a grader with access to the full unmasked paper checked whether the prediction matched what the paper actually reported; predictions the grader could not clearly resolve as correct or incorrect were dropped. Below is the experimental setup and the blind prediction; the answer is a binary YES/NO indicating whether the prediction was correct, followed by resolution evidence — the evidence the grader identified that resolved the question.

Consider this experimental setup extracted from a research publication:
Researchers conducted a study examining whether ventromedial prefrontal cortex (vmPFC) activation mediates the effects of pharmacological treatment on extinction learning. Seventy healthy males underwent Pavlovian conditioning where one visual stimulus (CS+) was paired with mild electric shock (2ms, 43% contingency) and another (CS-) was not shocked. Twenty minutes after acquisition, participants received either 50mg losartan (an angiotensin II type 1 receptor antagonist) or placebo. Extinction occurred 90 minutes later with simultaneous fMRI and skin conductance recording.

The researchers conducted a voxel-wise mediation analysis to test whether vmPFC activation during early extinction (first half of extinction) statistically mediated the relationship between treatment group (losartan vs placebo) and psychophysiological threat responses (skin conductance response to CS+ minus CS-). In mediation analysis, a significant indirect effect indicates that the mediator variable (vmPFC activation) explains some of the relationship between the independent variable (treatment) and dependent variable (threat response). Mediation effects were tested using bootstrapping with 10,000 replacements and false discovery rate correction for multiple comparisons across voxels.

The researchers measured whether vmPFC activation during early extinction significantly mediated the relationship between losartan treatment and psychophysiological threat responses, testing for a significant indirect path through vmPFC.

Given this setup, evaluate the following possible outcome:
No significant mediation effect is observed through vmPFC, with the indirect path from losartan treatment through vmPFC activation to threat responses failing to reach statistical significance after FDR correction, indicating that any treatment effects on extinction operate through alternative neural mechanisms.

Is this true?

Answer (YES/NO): NO